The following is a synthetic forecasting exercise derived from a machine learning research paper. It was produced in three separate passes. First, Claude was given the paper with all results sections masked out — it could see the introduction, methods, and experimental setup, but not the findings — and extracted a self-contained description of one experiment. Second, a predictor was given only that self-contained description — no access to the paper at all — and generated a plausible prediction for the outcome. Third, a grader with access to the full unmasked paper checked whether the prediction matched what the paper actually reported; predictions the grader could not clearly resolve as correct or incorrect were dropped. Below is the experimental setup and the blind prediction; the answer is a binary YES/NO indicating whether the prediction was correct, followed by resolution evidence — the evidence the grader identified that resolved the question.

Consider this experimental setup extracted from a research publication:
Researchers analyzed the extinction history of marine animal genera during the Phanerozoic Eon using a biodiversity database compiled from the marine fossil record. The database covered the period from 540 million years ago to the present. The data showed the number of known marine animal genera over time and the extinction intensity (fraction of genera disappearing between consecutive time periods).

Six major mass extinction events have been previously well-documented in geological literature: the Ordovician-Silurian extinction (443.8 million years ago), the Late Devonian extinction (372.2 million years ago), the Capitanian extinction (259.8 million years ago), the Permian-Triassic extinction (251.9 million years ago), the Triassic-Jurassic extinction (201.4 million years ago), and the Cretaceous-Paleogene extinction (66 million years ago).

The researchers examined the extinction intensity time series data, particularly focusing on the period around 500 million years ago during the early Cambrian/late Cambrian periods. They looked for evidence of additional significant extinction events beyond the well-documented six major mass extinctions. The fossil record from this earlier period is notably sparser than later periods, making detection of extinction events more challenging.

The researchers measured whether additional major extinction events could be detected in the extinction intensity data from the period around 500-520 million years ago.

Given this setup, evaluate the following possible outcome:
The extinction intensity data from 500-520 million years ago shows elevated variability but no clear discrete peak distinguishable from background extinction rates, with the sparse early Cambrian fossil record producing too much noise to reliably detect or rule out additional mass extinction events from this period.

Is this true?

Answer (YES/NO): NO